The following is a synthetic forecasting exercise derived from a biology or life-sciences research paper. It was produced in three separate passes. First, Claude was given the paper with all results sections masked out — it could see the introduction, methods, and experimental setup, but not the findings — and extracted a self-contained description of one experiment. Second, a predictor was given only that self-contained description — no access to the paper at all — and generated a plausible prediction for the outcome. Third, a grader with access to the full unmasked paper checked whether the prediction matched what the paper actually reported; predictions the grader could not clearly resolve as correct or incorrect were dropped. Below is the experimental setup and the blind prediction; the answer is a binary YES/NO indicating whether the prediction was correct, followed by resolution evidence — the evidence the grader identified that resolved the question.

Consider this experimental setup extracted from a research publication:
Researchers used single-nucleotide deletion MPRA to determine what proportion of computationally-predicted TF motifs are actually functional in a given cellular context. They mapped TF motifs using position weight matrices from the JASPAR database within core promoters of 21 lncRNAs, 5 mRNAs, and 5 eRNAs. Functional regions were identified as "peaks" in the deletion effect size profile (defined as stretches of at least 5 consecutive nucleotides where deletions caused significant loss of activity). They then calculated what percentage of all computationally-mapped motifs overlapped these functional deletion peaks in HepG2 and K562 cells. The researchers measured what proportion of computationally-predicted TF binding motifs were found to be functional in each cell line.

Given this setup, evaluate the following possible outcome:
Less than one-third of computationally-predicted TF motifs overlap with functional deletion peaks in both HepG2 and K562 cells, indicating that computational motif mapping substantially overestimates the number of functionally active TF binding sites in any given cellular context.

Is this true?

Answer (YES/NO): NO